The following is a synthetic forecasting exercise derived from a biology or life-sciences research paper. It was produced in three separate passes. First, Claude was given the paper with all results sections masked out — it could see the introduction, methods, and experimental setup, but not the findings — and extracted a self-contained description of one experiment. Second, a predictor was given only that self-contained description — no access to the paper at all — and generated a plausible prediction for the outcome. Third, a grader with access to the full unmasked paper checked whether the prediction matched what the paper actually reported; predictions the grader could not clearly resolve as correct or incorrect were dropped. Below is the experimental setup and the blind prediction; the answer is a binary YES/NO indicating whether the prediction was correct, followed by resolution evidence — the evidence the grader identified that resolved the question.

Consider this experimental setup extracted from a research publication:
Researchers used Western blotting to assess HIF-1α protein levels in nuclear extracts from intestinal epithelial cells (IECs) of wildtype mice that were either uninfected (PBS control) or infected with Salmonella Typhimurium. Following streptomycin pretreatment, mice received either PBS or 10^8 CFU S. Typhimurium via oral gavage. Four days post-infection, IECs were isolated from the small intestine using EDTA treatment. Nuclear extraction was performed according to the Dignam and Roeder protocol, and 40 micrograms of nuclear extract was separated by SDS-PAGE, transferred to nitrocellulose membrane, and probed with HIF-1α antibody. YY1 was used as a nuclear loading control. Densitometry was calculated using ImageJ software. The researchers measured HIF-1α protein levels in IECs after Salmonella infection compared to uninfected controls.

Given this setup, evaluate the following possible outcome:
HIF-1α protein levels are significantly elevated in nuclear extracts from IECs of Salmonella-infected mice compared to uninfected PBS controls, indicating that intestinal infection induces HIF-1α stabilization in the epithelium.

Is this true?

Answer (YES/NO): YES